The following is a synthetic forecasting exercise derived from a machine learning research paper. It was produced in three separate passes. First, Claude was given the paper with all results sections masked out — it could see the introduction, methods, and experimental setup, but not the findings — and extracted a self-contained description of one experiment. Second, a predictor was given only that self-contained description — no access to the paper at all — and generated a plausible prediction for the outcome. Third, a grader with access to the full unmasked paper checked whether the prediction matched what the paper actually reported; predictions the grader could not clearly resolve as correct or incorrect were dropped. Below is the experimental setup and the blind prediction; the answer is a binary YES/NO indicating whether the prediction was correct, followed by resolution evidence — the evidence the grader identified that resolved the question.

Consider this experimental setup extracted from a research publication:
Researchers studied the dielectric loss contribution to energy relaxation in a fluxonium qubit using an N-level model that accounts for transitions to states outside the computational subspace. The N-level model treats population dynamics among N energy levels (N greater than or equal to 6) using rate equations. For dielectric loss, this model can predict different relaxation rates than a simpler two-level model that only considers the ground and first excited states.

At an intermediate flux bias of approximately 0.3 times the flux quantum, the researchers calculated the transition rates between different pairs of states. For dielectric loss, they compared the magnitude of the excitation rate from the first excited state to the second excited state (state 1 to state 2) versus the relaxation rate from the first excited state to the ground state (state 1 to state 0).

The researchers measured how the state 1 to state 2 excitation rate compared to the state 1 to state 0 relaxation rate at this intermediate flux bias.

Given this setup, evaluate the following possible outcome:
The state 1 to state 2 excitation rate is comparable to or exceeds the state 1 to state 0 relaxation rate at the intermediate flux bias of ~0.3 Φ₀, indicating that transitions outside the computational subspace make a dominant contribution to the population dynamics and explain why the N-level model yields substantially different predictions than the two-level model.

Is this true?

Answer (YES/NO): YES